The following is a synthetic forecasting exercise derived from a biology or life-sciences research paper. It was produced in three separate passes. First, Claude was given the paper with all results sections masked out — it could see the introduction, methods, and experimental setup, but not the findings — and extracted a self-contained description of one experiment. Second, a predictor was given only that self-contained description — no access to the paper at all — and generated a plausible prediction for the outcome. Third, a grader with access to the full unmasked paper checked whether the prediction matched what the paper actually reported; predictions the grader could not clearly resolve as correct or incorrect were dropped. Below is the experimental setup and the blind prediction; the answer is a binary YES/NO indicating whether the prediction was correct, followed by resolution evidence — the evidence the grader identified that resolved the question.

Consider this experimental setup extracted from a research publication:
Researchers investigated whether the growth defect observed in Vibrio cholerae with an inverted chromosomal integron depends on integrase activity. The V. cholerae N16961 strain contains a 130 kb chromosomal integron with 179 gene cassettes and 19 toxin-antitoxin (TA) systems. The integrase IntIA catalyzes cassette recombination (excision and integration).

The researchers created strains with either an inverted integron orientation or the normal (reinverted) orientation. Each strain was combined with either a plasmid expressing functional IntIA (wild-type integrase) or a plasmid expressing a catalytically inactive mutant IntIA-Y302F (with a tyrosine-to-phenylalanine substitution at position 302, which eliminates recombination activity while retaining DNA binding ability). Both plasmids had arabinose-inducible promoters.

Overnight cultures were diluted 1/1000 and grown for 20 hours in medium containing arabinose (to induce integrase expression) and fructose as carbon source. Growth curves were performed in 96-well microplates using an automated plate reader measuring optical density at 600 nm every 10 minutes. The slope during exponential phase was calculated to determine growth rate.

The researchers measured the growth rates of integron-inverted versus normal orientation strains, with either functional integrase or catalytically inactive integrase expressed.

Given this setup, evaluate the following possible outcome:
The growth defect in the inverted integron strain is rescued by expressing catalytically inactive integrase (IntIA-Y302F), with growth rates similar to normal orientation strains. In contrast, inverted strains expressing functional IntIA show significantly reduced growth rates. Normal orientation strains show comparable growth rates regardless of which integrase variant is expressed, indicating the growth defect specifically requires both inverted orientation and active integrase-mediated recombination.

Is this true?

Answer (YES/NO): YES